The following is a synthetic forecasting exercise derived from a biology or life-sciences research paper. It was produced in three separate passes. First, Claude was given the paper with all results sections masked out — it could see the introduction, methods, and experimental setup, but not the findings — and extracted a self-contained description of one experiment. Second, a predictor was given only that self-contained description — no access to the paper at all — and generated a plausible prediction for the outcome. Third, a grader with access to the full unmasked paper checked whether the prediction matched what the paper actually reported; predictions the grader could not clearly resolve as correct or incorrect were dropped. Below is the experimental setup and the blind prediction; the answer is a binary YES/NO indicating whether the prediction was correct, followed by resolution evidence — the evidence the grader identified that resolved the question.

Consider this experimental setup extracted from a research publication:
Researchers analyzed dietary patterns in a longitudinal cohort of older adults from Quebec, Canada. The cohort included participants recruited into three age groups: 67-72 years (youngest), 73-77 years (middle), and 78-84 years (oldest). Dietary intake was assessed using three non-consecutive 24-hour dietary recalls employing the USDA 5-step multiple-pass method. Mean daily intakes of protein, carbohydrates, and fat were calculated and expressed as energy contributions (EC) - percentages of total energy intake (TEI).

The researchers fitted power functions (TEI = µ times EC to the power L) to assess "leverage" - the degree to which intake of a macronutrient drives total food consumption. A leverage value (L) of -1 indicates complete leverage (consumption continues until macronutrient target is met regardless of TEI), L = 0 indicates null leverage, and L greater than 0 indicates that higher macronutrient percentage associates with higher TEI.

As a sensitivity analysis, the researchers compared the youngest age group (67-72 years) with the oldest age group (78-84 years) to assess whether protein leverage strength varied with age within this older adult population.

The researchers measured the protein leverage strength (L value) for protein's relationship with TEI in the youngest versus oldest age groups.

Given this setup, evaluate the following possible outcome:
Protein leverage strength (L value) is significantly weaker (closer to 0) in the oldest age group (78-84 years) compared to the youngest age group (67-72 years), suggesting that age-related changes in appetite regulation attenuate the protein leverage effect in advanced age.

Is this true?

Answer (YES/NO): NO